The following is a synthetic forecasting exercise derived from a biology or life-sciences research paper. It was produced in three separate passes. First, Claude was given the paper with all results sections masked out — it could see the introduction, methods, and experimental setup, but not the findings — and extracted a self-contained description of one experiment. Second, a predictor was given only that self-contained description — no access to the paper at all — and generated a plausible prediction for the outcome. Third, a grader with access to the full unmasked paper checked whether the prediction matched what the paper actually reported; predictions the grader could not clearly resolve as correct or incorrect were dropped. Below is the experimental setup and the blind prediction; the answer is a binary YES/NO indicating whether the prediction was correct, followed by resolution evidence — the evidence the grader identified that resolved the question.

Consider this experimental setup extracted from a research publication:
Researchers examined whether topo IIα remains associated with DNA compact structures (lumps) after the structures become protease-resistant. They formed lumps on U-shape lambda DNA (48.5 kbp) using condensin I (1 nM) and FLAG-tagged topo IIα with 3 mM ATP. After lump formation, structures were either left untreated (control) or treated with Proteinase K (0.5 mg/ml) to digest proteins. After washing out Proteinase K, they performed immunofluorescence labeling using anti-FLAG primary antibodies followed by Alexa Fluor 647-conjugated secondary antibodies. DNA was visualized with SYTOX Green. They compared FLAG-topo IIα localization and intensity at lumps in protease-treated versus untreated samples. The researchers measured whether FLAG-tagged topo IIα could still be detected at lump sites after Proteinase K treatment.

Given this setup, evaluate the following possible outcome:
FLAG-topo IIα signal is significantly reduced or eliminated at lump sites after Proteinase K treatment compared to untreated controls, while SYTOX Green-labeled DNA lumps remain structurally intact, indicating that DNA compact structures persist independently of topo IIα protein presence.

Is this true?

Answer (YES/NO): YES